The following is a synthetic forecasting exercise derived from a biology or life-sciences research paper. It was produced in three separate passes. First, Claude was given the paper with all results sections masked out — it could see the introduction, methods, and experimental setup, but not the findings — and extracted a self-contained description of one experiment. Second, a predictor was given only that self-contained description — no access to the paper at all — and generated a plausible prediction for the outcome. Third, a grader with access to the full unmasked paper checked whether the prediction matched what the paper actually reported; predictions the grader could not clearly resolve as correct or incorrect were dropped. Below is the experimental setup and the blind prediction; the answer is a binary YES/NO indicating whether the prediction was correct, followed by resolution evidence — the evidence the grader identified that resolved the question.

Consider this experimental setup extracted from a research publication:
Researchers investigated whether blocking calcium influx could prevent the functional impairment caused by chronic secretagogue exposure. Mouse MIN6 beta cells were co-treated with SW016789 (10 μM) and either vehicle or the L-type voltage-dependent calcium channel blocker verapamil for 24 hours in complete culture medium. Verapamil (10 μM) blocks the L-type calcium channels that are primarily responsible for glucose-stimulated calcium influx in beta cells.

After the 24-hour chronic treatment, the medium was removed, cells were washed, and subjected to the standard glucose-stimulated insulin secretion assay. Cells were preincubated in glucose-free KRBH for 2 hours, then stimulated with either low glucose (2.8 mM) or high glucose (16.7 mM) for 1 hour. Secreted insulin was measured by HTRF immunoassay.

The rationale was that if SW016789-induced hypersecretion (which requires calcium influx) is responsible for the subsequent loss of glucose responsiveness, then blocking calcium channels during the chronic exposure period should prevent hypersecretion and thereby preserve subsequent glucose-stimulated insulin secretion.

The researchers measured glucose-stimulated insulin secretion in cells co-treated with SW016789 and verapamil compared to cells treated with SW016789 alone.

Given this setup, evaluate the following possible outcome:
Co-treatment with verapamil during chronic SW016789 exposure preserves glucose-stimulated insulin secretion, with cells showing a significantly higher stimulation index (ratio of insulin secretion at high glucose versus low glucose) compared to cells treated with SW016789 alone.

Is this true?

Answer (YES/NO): YES